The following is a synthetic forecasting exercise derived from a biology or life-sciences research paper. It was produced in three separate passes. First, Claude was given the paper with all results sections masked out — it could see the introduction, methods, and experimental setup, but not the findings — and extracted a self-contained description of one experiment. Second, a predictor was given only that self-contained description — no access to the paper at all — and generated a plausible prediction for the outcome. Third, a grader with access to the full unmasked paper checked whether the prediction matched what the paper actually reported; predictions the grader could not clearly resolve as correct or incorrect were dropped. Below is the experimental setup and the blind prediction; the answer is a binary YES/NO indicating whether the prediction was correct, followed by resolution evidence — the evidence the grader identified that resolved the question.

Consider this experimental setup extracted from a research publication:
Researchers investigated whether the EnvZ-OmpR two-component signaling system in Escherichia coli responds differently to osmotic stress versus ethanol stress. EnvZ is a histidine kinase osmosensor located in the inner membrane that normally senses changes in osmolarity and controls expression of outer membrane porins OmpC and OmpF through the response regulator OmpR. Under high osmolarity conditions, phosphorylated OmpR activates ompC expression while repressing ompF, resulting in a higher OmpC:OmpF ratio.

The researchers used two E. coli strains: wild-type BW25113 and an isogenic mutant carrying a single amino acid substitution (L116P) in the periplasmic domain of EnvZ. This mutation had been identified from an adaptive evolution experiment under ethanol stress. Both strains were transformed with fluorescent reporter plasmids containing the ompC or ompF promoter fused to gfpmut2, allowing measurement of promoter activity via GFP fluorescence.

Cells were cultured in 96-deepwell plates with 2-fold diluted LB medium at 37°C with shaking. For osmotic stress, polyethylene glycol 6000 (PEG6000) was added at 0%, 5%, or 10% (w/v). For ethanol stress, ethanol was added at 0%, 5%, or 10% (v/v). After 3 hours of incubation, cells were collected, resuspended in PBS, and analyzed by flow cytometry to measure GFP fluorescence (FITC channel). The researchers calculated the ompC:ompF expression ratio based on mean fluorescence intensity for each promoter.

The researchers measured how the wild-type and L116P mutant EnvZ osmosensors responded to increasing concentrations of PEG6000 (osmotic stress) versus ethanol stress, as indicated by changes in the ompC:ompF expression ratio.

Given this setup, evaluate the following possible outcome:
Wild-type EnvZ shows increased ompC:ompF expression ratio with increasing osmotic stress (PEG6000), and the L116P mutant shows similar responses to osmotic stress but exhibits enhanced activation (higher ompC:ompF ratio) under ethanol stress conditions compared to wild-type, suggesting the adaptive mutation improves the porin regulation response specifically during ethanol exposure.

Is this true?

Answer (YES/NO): NO